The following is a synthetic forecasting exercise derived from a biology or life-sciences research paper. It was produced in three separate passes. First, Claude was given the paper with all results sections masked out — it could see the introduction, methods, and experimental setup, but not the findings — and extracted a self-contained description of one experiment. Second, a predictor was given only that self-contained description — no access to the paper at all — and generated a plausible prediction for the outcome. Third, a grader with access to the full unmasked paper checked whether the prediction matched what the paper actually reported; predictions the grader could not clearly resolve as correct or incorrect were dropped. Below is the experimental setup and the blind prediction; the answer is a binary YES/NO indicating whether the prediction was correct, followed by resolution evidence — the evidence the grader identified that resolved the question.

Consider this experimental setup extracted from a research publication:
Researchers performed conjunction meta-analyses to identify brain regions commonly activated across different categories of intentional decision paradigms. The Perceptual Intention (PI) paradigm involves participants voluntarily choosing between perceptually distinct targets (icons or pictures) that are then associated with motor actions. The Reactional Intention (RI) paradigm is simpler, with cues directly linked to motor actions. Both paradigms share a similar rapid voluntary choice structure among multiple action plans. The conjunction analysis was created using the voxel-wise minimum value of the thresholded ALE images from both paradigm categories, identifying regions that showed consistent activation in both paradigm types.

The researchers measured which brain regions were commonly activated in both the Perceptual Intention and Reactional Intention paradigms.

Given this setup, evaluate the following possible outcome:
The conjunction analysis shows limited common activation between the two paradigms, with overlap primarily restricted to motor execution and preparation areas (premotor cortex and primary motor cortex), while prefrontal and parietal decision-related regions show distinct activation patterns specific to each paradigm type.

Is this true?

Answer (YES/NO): NO